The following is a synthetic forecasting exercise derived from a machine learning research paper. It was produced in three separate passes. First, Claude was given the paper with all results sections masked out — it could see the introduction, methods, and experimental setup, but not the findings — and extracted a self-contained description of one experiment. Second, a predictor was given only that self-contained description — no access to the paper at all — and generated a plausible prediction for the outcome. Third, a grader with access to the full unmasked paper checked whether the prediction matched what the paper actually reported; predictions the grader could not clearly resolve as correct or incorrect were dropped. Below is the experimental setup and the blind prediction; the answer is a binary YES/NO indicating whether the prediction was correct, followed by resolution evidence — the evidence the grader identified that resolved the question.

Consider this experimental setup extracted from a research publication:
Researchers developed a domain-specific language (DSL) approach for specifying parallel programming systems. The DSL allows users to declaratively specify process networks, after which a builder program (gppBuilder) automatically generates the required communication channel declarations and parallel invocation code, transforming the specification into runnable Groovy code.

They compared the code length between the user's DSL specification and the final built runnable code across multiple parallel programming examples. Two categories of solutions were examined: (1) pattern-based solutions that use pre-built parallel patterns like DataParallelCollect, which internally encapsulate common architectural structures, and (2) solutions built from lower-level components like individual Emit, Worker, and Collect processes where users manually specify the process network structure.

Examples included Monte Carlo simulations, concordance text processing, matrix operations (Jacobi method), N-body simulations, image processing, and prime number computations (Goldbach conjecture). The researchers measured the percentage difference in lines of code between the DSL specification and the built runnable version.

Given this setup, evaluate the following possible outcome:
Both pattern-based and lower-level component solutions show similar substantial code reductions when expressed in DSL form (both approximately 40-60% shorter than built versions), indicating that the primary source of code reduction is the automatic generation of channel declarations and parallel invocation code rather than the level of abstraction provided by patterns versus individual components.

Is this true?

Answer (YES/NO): NO